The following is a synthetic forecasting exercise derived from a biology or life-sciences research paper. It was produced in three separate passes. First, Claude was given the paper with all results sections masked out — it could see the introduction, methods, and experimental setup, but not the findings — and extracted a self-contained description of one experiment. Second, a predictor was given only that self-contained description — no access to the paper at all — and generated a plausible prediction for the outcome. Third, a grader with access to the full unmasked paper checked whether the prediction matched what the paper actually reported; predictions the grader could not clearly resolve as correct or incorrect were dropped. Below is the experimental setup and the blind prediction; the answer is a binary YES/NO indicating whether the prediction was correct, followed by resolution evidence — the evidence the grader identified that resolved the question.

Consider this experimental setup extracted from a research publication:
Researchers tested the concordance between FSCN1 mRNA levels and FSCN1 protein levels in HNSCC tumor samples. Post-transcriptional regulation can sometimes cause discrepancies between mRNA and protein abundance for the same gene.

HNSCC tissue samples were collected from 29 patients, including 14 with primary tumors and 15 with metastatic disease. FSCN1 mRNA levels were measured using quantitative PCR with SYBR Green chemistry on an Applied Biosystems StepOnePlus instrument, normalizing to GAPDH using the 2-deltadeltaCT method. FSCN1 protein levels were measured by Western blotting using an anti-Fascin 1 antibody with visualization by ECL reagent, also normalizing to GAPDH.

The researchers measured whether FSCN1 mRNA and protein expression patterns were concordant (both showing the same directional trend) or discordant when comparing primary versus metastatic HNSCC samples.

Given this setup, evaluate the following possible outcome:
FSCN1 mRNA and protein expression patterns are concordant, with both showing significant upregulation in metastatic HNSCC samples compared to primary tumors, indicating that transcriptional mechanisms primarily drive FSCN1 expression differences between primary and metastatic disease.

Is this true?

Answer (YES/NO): YES